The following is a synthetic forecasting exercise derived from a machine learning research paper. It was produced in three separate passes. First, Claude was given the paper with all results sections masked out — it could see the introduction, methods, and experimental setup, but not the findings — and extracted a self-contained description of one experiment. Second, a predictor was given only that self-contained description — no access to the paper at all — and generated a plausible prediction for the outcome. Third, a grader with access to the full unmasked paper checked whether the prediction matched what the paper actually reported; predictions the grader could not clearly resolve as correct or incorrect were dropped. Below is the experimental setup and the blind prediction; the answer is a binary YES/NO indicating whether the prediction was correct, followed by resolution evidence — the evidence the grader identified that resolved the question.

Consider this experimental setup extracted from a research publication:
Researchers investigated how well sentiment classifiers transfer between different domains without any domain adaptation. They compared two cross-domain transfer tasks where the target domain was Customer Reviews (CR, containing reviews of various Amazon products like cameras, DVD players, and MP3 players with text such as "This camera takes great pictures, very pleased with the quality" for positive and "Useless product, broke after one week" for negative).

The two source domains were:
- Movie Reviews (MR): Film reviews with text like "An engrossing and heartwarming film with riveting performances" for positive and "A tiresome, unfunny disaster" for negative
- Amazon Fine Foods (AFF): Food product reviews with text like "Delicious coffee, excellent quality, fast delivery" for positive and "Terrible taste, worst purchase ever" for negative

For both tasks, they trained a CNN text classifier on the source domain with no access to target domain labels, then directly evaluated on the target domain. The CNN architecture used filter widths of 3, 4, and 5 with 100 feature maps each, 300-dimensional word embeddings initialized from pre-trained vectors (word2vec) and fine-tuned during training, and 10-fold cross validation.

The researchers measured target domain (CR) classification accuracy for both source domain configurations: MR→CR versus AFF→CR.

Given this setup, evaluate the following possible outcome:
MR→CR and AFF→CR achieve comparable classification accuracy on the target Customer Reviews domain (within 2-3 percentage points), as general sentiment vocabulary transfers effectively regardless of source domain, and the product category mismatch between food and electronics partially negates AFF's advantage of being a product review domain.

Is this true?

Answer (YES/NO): NO